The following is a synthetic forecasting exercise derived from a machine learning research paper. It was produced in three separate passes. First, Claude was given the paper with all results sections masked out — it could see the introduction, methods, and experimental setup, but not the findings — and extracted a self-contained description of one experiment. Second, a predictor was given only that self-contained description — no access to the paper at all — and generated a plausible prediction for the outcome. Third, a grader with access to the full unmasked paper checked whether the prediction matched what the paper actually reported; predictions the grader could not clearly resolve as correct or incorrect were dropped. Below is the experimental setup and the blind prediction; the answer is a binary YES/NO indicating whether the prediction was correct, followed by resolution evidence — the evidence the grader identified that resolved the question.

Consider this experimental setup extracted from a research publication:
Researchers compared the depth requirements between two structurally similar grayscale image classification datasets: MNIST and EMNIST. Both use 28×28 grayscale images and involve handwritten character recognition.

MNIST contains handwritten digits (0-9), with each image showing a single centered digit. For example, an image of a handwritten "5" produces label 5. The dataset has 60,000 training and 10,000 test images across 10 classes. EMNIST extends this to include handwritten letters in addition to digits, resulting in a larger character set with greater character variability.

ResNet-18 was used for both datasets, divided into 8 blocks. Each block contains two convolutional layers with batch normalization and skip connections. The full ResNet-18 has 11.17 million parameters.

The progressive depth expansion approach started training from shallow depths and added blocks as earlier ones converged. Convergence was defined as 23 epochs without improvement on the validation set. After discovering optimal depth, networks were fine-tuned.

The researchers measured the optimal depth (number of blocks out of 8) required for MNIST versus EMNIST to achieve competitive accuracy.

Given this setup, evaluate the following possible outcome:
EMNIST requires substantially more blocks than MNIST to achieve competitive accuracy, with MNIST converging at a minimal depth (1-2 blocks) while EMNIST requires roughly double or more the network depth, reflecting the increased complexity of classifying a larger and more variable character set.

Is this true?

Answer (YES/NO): NO